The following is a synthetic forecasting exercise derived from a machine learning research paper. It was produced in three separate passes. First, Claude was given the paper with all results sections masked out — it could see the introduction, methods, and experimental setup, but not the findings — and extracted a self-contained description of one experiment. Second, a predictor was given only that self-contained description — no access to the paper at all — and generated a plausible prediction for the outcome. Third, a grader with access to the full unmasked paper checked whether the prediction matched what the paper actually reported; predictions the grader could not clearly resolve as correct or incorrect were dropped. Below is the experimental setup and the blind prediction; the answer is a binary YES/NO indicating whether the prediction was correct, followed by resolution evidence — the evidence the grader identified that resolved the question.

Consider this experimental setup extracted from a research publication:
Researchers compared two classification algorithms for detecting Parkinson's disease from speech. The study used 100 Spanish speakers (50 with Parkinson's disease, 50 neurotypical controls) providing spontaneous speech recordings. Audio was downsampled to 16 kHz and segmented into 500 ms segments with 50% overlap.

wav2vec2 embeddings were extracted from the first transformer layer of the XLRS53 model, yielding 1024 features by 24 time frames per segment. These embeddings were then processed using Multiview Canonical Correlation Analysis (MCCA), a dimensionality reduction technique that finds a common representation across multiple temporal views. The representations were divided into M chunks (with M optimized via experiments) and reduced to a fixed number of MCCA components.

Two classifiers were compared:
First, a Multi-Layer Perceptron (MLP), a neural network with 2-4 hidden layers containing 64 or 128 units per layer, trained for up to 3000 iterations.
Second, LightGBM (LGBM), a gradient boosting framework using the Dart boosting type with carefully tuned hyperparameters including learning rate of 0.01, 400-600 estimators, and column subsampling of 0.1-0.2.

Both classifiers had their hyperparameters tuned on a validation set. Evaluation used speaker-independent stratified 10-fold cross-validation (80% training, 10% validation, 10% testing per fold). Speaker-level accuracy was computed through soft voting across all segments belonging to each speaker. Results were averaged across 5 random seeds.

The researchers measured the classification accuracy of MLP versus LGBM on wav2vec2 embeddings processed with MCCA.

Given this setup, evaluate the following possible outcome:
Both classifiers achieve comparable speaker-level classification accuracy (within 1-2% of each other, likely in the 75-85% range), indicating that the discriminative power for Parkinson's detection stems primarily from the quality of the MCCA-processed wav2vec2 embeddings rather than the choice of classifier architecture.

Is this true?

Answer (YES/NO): NO